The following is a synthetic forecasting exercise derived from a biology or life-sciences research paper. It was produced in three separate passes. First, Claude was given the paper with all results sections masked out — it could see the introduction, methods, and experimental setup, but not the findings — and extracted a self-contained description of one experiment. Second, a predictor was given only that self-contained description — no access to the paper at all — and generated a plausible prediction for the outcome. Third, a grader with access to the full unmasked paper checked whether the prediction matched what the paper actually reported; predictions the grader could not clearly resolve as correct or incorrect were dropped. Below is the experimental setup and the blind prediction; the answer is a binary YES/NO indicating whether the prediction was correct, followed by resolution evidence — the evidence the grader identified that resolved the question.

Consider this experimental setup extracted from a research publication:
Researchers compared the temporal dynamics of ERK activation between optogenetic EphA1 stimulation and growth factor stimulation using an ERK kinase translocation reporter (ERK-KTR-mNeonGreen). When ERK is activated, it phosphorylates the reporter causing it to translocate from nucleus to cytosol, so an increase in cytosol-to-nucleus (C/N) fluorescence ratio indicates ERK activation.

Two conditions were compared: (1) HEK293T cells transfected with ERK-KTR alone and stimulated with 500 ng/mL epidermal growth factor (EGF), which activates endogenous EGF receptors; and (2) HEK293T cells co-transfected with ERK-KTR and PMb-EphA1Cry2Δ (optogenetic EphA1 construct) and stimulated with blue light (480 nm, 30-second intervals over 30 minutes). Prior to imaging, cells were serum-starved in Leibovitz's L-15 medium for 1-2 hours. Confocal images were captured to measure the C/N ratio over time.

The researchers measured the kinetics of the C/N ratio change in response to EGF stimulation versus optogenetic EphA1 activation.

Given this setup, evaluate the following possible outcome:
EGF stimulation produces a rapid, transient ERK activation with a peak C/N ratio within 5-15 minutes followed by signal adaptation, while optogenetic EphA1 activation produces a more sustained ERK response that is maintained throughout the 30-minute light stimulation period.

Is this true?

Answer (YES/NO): NO